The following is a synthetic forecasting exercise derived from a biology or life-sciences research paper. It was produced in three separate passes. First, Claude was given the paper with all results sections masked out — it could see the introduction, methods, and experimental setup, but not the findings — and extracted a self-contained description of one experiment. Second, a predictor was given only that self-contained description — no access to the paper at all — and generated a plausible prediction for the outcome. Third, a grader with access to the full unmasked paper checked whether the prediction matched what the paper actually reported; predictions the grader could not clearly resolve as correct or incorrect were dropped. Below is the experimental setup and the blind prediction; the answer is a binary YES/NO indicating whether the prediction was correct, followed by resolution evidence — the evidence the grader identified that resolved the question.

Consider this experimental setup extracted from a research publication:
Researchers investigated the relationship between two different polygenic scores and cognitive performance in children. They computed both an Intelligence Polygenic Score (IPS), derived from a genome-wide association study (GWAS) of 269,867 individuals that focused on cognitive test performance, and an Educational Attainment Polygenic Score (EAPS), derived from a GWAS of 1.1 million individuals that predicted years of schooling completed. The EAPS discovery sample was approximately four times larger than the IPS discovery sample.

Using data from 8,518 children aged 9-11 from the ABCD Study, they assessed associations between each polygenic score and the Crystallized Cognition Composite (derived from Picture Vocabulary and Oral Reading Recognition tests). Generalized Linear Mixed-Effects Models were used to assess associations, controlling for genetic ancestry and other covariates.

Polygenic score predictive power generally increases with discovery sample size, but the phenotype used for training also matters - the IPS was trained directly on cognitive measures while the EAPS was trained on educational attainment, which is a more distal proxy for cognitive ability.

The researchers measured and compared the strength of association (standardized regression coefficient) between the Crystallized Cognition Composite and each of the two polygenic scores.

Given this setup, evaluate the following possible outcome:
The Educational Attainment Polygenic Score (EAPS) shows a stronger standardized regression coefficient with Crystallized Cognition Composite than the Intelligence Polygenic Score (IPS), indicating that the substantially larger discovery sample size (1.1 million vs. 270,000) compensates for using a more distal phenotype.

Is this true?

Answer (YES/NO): NO